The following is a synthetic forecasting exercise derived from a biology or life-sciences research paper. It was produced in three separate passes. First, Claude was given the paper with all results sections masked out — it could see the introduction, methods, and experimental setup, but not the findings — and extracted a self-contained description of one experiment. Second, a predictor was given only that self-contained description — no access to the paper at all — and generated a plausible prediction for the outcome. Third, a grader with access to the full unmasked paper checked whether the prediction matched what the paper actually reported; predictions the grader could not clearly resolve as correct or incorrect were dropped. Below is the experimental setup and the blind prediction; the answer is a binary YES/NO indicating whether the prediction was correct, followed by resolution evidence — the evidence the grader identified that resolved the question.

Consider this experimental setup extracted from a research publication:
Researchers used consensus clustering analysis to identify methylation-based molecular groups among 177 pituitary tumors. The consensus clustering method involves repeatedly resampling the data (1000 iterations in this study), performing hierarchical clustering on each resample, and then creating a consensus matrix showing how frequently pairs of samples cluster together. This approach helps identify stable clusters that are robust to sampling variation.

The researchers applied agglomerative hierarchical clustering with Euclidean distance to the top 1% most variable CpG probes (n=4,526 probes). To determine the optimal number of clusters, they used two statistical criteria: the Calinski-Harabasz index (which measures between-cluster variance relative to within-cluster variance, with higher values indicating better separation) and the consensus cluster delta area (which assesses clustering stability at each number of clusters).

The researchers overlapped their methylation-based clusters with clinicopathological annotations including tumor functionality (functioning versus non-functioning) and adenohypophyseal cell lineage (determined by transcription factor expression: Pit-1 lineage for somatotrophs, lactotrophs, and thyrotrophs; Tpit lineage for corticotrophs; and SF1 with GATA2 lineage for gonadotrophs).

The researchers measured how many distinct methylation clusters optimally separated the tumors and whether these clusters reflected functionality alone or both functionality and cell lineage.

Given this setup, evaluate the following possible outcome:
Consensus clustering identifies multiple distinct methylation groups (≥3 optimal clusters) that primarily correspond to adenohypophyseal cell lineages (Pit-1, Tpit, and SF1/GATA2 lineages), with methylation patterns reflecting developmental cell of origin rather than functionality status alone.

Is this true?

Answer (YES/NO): YES